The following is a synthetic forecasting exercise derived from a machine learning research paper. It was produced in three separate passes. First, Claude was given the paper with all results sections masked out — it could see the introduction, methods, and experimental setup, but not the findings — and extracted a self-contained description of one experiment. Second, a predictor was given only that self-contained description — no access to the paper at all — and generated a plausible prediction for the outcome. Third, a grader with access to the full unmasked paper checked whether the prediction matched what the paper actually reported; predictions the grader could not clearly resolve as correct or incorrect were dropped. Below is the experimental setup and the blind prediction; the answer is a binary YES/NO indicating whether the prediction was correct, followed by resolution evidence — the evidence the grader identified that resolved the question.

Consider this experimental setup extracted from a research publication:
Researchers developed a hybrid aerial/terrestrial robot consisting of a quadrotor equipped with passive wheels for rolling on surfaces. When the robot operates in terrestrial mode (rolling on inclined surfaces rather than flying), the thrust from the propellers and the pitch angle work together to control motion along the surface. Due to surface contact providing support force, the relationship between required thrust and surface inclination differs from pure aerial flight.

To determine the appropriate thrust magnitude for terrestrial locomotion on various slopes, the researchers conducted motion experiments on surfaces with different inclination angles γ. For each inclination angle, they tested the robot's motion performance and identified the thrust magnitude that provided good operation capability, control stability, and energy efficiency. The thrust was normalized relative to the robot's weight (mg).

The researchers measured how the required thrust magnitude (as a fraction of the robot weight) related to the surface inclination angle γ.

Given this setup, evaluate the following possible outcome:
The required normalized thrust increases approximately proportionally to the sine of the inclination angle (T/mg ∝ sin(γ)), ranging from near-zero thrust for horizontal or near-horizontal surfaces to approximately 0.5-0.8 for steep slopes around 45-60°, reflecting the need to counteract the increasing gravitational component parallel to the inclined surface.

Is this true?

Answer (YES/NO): NO